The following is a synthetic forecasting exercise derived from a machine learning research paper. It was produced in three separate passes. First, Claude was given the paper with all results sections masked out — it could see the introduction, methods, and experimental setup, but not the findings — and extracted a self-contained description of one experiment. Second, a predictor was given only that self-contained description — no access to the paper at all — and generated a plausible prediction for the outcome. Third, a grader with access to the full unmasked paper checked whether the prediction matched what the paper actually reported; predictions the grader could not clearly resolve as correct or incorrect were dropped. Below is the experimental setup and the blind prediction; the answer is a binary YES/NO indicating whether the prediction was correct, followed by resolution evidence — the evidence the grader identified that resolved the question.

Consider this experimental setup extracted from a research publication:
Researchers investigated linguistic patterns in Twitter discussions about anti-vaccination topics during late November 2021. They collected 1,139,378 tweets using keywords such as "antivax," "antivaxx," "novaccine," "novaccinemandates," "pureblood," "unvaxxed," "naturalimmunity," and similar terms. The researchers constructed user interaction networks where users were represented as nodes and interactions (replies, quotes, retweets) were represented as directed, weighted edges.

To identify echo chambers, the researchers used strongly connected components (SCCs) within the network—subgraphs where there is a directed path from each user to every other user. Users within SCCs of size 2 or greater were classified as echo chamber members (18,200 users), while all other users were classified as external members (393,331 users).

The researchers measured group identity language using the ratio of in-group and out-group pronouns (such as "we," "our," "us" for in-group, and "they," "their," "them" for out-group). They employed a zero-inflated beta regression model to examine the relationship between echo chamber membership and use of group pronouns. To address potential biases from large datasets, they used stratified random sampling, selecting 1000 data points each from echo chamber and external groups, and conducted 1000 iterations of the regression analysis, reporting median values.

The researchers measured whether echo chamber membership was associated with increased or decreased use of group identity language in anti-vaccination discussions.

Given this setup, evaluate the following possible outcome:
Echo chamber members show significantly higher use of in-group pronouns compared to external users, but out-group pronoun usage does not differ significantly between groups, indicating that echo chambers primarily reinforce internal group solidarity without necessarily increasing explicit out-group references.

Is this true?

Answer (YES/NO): NO